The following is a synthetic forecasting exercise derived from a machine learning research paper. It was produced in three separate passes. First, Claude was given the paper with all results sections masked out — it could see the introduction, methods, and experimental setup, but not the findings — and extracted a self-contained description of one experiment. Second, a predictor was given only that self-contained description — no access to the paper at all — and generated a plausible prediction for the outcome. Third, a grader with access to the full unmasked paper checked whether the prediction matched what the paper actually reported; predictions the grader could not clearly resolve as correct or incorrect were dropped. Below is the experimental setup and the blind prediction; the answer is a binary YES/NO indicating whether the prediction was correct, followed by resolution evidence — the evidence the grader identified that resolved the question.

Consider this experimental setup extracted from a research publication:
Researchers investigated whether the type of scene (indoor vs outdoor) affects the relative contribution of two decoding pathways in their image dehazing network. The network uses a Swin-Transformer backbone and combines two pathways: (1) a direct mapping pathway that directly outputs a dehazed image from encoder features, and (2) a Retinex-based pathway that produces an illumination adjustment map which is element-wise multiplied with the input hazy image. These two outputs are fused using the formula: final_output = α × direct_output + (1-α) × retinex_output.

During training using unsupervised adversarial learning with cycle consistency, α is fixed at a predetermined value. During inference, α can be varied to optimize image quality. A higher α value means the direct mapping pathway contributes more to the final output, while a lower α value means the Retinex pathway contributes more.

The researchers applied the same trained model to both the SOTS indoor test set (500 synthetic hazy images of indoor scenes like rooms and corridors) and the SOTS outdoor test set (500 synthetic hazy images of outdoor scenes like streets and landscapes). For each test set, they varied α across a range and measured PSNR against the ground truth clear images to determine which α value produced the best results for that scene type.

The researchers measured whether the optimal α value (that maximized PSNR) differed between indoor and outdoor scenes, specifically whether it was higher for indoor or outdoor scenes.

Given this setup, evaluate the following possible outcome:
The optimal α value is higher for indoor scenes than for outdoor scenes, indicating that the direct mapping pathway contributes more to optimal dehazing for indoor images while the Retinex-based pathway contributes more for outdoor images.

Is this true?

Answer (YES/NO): NO